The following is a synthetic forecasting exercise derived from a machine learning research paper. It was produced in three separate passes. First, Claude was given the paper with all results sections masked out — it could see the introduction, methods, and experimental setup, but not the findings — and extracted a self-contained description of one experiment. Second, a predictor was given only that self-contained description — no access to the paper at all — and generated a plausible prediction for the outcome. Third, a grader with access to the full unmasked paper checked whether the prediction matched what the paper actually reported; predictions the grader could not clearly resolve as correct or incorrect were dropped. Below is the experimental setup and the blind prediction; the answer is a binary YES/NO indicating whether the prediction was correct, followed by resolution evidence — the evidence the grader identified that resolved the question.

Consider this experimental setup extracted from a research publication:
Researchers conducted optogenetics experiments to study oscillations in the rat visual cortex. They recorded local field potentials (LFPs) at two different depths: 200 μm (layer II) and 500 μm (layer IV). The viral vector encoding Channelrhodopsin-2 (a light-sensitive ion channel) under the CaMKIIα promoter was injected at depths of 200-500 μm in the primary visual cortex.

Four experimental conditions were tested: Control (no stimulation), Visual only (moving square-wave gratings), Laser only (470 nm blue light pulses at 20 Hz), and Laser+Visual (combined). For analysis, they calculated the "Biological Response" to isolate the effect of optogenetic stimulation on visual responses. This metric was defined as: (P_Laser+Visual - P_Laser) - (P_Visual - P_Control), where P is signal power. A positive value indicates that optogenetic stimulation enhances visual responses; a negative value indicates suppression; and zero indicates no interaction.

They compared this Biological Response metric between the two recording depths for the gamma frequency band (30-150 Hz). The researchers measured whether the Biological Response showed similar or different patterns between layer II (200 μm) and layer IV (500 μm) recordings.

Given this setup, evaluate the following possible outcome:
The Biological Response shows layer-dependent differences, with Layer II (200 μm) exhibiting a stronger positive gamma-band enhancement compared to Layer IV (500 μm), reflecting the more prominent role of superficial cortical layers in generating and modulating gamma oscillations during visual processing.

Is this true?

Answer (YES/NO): NO